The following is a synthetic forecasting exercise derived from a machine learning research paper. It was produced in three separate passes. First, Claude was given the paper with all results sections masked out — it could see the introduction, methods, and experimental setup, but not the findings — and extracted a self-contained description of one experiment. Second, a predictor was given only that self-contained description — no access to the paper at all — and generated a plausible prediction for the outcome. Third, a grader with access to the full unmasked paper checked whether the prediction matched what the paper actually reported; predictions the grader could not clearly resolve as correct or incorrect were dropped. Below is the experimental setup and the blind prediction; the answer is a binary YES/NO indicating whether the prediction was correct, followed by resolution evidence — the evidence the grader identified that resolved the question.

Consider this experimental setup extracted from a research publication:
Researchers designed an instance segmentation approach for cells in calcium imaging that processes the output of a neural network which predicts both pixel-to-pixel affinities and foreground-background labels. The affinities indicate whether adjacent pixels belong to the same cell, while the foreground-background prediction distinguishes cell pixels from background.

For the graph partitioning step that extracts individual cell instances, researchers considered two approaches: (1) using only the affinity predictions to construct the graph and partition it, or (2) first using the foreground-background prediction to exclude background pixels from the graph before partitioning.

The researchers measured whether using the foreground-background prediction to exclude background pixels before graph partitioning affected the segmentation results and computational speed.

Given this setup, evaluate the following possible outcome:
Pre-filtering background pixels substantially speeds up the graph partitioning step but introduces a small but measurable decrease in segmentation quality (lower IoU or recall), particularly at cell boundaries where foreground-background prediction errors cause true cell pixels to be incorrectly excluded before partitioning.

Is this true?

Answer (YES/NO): NO